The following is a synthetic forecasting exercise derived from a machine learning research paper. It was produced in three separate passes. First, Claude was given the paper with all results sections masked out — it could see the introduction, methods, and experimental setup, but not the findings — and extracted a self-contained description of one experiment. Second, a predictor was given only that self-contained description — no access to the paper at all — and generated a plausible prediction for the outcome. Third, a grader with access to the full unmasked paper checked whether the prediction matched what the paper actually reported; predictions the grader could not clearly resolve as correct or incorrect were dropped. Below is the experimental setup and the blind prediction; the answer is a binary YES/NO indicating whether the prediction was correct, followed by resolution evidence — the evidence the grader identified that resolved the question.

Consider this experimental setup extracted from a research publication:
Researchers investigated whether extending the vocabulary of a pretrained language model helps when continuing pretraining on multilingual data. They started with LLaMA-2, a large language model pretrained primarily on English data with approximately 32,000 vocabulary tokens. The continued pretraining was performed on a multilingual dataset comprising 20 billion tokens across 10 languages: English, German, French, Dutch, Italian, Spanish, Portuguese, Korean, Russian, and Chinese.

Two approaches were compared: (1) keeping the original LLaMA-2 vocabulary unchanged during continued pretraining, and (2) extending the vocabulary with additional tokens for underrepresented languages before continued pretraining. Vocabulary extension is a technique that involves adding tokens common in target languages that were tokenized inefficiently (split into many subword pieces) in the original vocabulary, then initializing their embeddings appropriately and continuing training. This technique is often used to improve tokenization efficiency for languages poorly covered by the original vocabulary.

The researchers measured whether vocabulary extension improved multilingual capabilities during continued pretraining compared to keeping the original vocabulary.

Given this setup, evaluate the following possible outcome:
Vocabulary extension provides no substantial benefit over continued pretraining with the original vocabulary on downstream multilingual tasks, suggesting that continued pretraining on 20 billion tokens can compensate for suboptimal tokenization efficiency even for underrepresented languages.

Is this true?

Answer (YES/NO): NO